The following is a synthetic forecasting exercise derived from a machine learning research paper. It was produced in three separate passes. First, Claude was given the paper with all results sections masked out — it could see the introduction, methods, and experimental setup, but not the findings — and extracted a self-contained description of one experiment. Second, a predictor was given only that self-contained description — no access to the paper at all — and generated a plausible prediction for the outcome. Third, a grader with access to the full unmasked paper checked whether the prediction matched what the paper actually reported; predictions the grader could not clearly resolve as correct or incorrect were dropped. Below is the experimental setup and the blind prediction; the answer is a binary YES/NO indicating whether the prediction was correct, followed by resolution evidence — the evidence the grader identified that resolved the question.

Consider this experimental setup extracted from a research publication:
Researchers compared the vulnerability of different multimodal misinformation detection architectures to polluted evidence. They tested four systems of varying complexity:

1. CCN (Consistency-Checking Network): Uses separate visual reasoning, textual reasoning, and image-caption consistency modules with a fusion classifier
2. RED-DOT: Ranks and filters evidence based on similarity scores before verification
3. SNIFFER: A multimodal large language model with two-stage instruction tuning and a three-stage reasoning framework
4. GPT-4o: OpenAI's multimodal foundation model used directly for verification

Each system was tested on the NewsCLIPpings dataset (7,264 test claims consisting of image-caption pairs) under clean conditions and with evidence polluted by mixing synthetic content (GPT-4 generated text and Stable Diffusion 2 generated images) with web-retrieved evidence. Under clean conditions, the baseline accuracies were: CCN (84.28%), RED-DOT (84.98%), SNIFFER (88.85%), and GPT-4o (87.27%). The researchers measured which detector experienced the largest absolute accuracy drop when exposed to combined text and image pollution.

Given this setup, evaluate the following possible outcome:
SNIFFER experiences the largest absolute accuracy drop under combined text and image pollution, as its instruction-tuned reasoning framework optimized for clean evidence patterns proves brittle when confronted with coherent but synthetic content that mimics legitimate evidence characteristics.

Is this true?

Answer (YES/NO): NO